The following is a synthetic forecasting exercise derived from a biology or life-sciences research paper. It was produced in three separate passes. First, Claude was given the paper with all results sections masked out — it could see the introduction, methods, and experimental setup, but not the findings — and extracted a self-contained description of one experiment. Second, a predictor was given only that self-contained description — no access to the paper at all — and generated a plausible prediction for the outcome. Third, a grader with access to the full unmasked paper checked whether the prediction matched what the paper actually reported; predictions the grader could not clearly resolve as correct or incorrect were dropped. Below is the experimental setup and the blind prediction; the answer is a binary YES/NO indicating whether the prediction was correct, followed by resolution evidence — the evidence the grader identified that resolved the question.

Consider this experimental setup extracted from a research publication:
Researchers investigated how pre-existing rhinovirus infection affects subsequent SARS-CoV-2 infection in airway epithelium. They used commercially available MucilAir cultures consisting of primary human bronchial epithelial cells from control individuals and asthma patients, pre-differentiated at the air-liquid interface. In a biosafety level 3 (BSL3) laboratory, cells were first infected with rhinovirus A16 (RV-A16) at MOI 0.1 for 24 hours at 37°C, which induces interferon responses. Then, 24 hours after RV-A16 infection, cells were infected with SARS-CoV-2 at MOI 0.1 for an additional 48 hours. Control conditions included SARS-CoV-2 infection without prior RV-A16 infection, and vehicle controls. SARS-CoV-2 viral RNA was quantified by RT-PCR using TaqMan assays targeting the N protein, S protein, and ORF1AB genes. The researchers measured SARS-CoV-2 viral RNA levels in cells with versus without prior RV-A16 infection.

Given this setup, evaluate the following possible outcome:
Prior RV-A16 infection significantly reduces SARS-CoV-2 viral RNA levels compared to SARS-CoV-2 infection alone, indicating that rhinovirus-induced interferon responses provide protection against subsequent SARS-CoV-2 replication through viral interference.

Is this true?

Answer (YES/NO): NO